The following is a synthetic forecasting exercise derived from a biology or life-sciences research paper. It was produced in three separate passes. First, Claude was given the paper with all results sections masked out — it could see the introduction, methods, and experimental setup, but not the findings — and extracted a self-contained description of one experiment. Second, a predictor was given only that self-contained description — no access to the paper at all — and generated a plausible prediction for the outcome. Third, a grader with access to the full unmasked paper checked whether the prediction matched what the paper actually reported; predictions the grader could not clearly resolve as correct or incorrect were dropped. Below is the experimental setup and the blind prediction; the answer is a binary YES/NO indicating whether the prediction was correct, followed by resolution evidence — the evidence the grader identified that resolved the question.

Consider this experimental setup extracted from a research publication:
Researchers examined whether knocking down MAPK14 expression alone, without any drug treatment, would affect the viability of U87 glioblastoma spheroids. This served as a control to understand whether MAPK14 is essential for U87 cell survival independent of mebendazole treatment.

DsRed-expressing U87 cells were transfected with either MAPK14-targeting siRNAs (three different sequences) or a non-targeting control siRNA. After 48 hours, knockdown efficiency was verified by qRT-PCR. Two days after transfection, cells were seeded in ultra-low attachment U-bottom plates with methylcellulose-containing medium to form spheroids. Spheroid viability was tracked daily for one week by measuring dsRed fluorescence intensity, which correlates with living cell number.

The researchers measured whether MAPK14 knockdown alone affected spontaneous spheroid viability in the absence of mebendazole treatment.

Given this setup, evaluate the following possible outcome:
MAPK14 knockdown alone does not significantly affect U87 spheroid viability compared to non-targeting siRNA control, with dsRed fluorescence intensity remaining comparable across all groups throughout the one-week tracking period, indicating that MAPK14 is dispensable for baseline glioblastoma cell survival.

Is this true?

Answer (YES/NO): NO